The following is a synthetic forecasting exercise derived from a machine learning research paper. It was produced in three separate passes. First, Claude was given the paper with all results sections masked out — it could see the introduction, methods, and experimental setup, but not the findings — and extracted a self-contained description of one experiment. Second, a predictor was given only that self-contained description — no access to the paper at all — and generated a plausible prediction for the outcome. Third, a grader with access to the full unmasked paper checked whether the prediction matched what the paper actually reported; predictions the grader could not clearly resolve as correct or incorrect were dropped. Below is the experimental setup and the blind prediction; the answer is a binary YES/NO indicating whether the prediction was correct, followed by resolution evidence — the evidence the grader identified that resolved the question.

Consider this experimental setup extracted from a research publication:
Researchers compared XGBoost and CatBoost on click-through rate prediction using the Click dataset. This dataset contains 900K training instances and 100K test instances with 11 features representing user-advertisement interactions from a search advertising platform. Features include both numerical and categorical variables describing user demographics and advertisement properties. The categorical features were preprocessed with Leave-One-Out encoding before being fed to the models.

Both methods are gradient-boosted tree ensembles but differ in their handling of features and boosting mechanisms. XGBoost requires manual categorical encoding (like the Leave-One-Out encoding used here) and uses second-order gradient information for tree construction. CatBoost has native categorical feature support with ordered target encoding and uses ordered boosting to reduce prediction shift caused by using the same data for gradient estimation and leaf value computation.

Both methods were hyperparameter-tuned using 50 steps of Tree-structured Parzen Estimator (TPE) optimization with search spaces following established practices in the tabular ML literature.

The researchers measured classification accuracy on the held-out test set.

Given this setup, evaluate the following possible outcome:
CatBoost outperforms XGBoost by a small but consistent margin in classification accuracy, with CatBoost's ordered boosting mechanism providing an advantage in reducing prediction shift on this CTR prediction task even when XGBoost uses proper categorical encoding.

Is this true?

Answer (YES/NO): NO